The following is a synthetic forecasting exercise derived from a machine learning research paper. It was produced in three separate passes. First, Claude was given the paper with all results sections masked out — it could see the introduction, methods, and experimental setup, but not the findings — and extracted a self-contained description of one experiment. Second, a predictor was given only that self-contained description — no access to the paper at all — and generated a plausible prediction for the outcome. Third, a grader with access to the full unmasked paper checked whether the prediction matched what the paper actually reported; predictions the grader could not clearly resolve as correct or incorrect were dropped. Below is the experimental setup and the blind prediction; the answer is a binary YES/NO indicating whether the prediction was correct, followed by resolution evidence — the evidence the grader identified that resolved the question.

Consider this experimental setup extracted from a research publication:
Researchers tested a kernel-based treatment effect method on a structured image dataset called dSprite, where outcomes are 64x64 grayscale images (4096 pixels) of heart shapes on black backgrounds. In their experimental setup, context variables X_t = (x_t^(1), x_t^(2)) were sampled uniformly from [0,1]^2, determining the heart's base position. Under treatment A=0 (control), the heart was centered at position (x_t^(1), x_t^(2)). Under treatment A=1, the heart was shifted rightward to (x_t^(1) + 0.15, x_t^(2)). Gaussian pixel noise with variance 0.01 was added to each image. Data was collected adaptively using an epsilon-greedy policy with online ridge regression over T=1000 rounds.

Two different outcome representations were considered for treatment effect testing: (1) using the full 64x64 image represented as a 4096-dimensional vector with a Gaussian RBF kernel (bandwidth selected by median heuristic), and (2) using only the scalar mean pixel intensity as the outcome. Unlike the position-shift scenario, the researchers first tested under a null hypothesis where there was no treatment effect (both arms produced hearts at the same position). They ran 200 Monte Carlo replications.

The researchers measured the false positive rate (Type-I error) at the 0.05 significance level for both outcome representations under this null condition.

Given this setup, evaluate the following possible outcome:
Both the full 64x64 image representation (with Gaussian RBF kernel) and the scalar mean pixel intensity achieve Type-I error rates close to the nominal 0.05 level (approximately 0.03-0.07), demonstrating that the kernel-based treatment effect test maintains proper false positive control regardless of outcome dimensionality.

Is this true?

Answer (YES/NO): NO